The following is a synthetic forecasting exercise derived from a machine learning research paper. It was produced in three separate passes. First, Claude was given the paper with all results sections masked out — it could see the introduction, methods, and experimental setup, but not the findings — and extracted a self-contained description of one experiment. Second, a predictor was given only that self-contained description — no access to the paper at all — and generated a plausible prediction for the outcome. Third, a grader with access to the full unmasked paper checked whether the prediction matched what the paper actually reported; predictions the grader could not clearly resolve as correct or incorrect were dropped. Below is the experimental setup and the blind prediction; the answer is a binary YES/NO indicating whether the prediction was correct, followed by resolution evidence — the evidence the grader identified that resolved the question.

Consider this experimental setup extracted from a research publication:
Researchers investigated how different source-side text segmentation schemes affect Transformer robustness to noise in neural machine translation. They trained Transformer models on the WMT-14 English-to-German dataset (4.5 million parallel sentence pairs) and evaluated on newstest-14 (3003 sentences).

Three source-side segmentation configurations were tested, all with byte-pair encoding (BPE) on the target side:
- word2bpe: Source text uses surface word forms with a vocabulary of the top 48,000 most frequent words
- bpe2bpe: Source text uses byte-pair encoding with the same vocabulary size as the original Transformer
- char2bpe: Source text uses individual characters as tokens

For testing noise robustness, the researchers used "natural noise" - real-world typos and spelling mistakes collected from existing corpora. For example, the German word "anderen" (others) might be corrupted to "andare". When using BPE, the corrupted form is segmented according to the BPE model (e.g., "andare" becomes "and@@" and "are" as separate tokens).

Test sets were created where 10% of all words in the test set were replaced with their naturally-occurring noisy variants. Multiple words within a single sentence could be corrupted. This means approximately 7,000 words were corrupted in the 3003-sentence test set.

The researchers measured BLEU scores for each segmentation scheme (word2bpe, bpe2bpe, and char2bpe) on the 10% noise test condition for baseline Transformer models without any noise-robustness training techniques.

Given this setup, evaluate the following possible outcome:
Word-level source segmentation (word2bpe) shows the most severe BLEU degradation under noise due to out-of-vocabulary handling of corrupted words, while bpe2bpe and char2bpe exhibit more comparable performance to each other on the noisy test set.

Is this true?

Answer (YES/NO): NO